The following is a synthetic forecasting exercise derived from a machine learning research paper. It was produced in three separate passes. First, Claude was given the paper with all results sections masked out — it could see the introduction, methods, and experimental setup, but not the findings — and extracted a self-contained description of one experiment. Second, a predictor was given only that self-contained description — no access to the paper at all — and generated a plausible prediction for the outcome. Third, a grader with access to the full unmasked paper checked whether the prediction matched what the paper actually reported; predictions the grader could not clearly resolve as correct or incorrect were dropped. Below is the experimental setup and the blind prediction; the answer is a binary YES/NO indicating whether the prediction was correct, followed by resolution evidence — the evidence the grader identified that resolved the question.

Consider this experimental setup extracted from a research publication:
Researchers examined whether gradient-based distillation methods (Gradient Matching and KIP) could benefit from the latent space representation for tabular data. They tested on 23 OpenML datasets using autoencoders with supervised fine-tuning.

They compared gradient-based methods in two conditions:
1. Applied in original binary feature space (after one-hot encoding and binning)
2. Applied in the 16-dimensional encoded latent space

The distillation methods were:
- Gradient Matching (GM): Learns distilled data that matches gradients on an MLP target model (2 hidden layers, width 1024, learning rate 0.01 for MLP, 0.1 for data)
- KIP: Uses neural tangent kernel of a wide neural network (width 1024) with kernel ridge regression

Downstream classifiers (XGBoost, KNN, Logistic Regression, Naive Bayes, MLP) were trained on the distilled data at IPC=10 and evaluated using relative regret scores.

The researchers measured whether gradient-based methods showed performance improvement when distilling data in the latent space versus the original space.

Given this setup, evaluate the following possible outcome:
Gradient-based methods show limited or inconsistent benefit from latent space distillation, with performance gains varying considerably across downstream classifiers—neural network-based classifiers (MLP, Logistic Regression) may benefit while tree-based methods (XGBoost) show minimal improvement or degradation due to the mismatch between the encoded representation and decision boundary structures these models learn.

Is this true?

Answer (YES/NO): YES